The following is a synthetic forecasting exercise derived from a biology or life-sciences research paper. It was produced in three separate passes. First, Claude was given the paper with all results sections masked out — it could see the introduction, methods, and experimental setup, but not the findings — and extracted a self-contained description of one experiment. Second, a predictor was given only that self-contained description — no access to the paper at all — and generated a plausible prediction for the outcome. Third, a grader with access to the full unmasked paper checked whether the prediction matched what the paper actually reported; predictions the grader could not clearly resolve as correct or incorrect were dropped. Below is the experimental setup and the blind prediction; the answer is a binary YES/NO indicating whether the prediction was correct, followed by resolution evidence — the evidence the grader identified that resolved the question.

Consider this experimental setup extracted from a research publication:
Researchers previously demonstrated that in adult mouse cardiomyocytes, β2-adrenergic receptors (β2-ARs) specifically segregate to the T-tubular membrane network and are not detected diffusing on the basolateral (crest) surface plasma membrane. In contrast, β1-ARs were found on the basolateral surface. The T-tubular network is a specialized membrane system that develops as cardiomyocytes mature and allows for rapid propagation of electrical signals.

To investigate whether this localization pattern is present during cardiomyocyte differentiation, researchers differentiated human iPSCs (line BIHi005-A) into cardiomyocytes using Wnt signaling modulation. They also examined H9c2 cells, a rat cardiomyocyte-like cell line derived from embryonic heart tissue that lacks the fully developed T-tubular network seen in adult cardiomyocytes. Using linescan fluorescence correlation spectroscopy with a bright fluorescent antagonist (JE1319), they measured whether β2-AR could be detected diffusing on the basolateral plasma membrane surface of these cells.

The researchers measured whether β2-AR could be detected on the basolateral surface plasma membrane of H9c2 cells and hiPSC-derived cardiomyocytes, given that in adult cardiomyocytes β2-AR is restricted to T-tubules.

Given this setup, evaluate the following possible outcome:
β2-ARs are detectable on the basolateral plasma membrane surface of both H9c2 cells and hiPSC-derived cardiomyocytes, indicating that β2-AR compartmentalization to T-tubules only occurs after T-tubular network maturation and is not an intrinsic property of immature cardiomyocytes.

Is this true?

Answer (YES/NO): YES